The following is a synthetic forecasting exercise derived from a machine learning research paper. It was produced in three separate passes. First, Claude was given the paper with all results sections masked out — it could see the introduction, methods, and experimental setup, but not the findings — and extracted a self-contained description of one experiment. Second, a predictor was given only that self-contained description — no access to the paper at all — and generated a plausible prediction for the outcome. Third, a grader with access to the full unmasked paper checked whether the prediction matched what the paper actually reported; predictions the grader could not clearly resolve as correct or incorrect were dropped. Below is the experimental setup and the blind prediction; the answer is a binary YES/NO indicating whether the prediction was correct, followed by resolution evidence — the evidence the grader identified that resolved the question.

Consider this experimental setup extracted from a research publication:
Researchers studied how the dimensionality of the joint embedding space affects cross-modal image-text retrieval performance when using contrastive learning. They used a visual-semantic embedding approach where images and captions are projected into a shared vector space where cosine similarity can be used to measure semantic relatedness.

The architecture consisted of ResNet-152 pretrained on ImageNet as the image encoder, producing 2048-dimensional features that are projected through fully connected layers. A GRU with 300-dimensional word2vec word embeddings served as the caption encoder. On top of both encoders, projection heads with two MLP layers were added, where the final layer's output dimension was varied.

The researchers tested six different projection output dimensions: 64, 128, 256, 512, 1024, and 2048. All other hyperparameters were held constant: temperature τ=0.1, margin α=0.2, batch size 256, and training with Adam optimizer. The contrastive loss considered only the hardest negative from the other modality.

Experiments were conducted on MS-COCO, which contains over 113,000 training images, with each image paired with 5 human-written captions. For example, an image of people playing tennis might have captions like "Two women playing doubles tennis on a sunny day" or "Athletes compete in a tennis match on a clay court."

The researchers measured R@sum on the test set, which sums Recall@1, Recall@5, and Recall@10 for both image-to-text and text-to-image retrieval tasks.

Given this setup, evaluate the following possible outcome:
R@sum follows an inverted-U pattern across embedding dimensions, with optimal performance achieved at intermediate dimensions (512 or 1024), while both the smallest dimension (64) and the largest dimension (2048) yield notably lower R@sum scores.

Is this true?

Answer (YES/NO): NO